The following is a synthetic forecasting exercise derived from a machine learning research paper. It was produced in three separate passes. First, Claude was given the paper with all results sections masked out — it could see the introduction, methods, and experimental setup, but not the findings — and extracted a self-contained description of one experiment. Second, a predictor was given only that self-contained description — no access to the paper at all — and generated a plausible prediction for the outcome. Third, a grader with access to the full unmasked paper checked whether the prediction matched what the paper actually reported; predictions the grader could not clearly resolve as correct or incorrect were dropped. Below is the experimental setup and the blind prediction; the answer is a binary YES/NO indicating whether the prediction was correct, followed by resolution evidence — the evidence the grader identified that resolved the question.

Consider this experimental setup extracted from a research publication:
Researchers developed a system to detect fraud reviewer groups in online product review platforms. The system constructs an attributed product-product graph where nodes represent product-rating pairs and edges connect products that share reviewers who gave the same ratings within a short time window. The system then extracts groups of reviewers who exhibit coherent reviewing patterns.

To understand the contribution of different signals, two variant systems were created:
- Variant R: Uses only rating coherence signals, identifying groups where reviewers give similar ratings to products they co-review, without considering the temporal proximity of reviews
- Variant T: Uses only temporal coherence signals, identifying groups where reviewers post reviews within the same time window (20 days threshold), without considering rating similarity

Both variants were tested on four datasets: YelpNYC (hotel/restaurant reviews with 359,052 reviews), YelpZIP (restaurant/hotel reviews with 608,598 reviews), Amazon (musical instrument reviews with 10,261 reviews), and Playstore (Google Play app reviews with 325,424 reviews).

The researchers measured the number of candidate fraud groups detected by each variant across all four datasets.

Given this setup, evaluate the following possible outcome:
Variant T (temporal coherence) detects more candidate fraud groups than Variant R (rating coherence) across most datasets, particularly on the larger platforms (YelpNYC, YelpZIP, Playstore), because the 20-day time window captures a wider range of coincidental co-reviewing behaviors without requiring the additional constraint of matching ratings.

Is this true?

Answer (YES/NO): NO